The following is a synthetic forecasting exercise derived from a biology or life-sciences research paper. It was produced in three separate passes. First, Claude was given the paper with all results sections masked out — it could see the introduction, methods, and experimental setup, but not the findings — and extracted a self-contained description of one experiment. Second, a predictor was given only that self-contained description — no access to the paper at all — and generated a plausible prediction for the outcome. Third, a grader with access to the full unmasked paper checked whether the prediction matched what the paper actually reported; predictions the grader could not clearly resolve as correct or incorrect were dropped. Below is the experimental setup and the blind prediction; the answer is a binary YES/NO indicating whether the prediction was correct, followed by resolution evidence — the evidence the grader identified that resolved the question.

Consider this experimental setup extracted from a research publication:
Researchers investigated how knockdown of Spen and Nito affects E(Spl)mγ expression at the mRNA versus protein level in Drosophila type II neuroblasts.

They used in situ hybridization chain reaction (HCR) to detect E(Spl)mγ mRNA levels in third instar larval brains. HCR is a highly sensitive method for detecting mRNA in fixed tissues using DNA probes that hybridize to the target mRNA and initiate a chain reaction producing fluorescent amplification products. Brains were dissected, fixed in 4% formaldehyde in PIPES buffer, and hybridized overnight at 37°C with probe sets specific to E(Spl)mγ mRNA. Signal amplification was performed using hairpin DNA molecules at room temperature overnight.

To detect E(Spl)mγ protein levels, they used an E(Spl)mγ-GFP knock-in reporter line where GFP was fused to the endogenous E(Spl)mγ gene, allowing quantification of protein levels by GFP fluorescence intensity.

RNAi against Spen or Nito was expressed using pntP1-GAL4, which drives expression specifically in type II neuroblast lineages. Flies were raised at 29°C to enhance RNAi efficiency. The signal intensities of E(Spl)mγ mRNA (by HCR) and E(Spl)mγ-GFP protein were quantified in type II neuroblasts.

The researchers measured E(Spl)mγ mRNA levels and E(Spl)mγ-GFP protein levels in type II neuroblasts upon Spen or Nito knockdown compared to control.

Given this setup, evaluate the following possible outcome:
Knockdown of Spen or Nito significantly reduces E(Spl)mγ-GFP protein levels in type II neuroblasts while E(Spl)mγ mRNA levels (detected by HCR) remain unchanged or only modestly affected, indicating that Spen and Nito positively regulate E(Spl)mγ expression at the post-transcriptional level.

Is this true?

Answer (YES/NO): NO